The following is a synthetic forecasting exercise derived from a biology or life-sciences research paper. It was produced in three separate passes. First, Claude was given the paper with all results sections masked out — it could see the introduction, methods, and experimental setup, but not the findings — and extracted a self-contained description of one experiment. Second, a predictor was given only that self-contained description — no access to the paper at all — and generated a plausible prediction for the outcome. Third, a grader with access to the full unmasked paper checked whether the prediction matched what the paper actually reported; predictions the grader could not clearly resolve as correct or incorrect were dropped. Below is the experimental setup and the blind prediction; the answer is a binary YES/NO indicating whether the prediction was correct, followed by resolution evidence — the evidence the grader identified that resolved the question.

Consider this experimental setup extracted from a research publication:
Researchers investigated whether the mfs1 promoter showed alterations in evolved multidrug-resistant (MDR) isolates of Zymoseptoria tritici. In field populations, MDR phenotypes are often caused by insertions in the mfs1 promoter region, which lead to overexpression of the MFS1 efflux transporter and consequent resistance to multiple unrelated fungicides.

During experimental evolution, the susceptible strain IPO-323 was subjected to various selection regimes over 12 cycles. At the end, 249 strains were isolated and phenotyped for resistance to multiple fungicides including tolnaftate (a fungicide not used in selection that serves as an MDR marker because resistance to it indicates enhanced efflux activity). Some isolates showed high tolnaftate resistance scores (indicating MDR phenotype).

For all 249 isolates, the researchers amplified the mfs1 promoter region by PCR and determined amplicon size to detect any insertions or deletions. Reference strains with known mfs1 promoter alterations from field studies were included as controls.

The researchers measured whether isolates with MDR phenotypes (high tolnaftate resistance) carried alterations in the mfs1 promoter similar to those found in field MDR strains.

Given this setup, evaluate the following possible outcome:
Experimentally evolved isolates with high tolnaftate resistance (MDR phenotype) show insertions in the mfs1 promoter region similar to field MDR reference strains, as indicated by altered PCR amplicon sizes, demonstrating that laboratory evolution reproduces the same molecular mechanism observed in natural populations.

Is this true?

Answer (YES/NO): NO